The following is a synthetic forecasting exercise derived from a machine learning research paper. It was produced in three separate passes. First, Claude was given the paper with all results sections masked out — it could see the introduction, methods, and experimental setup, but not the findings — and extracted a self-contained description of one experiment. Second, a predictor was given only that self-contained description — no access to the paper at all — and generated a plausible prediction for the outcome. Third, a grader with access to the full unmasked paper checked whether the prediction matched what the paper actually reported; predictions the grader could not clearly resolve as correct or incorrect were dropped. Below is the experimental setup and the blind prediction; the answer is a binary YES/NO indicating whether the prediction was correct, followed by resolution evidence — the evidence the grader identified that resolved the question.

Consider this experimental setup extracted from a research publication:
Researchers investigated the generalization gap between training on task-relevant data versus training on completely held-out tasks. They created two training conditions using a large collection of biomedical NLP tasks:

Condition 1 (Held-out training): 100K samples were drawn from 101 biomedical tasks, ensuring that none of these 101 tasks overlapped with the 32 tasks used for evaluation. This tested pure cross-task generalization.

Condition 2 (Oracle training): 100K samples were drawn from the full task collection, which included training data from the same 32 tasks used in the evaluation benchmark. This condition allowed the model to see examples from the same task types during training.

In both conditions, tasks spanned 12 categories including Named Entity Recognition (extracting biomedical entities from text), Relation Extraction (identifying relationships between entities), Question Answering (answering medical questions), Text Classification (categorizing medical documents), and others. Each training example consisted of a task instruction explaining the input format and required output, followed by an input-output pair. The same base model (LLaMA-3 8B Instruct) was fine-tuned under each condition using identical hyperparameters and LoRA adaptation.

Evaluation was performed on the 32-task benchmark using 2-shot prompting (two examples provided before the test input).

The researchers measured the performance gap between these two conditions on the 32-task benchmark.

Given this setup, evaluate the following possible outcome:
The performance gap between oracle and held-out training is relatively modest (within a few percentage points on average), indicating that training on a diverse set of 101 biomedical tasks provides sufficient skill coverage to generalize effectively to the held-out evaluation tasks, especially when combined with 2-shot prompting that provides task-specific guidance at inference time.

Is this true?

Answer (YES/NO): NO